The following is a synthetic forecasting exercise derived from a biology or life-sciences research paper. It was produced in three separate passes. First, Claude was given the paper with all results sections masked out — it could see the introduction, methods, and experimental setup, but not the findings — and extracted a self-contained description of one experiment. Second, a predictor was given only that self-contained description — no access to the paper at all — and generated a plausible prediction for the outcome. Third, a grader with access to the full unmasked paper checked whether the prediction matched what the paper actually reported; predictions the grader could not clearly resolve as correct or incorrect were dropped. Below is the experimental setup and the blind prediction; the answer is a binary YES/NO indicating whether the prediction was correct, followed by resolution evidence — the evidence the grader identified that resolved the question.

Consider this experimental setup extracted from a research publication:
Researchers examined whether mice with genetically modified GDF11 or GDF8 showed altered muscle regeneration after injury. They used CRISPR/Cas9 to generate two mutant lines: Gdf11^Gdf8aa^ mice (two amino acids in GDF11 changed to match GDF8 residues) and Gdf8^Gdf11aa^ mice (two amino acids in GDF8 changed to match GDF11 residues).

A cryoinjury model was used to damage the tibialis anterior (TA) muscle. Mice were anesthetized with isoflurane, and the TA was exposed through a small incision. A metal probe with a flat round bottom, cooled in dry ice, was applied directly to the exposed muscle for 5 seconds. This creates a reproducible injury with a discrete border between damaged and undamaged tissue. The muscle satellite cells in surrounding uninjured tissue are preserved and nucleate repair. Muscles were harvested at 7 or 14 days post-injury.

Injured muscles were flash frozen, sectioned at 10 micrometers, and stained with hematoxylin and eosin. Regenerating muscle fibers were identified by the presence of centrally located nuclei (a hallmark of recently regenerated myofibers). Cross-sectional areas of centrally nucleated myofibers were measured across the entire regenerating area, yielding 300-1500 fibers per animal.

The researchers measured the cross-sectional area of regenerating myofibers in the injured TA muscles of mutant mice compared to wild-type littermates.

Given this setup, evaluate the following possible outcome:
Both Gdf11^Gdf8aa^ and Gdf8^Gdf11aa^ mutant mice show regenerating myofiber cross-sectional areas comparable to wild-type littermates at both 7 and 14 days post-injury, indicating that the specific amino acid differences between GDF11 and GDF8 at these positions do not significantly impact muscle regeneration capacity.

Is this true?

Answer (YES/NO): YES